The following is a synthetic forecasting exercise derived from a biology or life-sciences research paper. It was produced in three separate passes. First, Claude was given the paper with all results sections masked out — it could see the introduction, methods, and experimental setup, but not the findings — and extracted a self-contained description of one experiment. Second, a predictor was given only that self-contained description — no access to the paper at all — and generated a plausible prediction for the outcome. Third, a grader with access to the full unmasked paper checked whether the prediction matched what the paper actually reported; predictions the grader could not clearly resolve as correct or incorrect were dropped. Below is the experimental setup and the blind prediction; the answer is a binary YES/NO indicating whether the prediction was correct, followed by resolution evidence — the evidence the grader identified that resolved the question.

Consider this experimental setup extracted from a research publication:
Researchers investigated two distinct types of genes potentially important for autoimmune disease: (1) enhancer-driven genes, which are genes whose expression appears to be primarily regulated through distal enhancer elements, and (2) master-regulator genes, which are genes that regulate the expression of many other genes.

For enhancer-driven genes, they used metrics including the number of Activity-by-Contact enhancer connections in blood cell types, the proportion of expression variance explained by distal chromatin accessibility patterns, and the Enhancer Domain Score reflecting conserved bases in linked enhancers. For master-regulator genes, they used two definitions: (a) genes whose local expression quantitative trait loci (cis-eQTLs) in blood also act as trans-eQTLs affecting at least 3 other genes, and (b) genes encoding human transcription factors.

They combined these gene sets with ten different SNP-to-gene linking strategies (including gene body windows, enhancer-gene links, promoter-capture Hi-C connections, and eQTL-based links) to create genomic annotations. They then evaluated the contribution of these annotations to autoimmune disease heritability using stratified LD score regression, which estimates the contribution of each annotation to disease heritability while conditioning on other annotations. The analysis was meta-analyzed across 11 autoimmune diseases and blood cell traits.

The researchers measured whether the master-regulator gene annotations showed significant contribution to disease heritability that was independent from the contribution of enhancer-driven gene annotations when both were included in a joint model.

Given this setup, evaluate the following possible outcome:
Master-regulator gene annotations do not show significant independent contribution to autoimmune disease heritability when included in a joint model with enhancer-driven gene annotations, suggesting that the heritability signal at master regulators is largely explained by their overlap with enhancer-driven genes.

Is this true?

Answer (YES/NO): NO